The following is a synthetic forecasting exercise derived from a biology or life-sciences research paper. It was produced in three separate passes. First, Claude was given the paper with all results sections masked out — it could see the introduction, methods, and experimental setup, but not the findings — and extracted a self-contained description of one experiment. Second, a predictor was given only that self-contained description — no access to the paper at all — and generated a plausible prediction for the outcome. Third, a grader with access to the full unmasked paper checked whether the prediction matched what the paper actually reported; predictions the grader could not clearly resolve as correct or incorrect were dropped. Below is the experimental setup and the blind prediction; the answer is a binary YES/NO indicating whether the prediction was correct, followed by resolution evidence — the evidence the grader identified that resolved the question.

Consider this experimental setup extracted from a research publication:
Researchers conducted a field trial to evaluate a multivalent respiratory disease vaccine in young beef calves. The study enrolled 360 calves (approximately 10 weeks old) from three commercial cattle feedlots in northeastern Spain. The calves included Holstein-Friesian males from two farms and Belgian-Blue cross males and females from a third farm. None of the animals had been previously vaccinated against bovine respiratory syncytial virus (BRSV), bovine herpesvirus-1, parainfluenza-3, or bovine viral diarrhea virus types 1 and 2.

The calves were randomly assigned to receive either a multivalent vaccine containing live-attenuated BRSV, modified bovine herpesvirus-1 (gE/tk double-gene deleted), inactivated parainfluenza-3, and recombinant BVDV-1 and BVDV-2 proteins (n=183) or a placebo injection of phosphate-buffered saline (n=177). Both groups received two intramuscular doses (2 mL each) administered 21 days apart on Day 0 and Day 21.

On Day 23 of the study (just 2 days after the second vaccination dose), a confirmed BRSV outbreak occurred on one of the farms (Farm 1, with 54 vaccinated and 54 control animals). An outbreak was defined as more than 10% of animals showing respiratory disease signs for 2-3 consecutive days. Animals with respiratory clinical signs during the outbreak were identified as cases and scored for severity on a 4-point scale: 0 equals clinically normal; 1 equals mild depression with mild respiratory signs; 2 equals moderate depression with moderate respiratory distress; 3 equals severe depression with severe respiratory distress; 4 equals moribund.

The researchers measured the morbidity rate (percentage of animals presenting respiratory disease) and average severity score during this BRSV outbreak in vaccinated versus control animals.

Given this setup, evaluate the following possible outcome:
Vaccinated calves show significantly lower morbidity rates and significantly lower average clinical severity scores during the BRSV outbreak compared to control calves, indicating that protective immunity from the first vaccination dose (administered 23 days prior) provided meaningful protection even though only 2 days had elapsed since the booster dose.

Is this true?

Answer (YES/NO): YES